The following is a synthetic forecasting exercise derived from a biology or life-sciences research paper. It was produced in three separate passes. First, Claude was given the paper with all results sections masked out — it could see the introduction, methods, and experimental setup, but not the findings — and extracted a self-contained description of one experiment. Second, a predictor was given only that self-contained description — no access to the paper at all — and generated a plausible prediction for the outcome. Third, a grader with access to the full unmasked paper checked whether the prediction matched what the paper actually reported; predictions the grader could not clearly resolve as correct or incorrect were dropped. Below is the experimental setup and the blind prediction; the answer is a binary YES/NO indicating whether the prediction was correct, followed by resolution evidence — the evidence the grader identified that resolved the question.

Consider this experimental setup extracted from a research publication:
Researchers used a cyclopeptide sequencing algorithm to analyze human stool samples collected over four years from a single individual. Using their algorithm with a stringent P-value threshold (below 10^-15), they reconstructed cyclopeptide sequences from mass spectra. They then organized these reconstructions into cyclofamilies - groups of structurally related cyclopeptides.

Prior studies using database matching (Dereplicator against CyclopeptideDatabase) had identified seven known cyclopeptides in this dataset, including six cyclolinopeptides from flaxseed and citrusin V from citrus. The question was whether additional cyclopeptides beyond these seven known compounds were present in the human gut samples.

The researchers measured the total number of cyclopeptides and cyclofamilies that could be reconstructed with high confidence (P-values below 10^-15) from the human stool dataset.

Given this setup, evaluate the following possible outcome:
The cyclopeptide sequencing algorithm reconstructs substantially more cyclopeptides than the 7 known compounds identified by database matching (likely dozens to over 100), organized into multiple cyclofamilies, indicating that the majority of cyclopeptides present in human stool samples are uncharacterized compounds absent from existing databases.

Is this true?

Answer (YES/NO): YES